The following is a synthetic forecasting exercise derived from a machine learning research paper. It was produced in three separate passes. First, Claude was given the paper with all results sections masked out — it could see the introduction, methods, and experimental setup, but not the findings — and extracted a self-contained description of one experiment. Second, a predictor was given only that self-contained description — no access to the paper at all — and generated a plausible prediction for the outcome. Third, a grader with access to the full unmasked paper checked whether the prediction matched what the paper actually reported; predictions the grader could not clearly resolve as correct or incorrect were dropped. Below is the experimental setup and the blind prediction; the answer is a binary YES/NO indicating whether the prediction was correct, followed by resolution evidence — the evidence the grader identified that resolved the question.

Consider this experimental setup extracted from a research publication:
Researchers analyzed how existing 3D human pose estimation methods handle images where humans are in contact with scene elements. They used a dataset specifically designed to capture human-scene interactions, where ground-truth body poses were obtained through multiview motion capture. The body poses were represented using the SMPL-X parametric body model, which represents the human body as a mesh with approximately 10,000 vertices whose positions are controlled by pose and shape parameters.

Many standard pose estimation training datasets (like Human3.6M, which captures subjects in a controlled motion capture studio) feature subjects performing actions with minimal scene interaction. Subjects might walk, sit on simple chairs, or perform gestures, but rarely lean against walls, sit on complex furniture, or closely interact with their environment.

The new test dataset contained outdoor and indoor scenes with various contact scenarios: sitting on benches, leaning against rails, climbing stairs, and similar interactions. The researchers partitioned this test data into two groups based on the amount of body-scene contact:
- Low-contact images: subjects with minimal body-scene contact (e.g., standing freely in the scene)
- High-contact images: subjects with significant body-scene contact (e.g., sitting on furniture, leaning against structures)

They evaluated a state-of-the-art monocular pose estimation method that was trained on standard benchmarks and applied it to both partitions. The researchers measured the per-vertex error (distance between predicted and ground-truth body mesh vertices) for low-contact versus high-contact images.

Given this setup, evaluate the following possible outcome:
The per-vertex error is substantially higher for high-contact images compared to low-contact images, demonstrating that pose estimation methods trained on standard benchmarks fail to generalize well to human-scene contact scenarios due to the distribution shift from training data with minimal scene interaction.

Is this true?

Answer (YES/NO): YES